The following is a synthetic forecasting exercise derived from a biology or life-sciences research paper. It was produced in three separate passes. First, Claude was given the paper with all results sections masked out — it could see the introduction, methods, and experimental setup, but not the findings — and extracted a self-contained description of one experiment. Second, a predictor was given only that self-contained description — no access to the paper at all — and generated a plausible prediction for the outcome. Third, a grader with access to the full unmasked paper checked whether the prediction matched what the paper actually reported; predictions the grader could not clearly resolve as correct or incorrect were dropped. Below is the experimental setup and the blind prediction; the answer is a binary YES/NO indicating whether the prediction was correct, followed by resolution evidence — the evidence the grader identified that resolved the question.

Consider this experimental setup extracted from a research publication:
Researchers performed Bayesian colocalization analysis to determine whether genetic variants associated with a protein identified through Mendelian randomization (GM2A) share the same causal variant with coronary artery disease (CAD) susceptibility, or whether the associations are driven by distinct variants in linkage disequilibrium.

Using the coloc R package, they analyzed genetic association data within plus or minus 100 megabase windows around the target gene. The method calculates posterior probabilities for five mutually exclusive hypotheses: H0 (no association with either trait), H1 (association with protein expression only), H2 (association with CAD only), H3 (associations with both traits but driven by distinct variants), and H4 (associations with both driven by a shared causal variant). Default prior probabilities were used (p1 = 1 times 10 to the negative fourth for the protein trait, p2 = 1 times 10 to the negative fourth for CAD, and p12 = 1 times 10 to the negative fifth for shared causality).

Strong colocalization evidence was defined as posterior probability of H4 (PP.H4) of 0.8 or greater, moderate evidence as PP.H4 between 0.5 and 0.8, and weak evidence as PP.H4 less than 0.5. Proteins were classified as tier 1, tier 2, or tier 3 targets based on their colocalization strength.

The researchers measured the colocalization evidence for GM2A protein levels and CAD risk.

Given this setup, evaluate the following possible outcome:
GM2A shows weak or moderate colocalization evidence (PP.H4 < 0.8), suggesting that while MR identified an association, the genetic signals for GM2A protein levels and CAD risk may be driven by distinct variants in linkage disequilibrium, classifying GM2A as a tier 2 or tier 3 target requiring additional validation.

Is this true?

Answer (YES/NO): NO